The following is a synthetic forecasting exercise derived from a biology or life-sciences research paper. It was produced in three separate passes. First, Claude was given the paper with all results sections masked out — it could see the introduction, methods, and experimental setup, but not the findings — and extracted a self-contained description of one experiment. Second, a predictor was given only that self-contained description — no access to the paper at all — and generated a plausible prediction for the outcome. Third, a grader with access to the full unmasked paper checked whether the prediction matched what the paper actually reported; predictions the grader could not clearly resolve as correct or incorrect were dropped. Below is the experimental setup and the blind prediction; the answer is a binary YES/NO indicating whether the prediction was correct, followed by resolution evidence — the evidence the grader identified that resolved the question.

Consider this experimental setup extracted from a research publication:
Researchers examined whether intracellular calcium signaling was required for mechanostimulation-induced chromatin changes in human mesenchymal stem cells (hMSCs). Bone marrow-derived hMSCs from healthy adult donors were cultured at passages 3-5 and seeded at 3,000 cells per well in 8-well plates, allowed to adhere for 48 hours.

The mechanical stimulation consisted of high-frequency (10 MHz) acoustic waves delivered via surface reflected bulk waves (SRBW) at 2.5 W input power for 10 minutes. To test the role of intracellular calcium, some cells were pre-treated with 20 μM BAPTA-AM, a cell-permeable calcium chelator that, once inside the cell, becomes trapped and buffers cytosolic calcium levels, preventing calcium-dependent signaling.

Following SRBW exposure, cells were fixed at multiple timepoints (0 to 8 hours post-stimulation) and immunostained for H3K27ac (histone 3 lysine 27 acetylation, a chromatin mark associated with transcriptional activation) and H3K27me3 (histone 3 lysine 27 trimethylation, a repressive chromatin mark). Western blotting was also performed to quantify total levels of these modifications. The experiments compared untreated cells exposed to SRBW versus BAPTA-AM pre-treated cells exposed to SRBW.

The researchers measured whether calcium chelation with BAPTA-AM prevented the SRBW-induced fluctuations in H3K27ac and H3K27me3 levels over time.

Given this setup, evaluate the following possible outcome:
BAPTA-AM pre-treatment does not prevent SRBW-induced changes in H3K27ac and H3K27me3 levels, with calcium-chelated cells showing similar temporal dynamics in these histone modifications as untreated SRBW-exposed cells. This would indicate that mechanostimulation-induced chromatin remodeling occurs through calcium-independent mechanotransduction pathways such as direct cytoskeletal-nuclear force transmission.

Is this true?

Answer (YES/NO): NO